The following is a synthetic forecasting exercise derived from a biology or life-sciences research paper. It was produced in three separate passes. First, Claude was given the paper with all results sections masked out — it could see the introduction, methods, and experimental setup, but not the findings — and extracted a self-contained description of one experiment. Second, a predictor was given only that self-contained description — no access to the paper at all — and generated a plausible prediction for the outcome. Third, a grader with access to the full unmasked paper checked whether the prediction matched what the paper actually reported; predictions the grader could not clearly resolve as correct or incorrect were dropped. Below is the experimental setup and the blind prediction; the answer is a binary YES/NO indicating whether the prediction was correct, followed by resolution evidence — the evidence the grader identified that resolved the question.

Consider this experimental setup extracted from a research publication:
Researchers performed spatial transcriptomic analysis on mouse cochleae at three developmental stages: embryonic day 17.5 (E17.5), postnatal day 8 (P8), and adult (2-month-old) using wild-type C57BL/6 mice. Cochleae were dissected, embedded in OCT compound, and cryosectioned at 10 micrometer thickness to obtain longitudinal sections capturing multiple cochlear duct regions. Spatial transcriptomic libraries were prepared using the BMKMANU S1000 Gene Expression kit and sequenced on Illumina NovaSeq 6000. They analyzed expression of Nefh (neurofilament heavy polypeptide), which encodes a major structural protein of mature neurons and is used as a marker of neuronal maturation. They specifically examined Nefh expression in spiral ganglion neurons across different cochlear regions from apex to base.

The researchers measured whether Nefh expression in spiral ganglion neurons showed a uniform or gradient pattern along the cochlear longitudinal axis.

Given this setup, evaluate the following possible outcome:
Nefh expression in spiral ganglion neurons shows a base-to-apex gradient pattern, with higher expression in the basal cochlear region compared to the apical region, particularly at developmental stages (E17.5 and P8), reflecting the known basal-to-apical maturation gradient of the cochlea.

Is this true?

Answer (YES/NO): YES